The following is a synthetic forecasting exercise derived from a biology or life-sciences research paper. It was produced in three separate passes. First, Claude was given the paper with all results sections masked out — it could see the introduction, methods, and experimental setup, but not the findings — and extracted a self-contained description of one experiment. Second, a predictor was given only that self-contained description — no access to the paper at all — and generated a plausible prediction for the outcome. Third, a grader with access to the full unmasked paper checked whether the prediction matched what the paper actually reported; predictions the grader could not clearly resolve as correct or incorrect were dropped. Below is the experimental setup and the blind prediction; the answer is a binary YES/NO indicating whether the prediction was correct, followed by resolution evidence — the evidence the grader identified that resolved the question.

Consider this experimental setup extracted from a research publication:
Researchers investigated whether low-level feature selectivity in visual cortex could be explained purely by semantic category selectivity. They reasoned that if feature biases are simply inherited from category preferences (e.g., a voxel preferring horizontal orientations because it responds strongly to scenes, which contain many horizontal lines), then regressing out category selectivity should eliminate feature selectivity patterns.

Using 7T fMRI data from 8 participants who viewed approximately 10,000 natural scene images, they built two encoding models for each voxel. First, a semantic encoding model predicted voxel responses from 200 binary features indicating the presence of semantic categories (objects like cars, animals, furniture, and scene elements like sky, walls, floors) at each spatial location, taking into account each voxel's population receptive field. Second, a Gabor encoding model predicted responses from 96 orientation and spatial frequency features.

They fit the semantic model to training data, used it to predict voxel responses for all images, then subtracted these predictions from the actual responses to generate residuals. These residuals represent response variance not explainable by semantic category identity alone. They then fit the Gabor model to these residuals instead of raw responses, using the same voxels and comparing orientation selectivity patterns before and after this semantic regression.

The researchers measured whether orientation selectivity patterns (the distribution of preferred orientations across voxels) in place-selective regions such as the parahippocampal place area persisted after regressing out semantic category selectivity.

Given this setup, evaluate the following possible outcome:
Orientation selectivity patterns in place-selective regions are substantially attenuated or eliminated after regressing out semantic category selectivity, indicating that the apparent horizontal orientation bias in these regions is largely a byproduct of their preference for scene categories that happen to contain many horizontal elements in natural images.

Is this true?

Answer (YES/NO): NO